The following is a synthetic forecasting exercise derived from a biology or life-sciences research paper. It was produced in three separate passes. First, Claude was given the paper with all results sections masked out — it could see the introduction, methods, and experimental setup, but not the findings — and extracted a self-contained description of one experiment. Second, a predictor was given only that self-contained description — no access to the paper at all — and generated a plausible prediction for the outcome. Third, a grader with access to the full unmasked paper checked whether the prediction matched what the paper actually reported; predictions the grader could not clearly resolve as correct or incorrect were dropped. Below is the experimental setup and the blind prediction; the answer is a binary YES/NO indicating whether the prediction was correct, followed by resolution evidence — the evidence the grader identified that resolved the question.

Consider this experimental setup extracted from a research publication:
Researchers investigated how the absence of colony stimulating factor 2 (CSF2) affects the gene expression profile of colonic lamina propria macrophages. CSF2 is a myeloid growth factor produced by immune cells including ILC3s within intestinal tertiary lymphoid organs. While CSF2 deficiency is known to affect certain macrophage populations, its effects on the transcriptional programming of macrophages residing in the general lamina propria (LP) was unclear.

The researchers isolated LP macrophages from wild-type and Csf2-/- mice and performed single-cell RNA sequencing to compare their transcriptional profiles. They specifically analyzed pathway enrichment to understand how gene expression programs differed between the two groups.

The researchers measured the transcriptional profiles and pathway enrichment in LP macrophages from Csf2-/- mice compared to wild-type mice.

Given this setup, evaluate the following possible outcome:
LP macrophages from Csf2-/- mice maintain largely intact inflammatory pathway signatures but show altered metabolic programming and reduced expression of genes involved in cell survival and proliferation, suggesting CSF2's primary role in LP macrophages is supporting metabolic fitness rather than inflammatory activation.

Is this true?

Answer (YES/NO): NO